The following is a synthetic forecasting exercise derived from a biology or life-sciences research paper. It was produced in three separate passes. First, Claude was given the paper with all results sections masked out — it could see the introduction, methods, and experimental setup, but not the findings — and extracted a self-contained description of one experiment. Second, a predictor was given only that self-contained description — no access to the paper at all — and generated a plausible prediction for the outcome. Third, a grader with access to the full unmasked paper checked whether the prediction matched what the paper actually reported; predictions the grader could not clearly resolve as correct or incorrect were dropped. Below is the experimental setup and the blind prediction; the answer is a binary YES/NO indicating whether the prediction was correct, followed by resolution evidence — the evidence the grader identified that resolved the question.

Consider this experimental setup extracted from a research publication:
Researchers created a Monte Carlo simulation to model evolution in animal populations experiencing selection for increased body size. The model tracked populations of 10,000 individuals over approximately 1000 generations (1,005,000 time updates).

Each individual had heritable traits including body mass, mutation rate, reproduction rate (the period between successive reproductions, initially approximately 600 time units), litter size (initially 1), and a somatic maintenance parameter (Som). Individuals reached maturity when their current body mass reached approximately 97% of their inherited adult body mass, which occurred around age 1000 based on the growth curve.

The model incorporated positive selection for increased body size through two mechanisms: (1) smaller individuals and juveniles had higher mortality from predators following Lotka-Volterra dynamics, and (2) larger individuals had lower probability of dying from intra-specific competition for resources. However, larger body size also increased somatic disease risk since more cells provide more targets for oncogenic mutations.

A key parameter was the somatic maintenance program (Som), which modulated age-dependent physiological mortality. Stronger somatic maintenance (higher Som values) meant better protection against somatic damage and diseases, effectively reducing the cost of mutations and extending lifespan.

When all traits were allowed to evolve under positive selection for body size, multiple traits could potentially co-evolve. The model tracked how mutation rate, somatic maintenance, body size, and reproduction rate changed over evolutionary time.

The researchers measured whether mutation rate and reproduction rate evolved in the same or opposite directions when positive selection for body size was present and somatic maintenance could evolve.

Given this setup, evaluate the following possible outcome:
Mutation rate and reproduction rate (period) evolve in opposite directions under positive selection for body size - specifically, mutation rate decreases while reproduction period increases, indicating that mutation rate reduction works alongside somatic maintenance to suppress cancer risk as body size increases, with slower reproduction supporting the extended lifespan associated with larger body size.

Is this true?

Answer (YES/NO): NO